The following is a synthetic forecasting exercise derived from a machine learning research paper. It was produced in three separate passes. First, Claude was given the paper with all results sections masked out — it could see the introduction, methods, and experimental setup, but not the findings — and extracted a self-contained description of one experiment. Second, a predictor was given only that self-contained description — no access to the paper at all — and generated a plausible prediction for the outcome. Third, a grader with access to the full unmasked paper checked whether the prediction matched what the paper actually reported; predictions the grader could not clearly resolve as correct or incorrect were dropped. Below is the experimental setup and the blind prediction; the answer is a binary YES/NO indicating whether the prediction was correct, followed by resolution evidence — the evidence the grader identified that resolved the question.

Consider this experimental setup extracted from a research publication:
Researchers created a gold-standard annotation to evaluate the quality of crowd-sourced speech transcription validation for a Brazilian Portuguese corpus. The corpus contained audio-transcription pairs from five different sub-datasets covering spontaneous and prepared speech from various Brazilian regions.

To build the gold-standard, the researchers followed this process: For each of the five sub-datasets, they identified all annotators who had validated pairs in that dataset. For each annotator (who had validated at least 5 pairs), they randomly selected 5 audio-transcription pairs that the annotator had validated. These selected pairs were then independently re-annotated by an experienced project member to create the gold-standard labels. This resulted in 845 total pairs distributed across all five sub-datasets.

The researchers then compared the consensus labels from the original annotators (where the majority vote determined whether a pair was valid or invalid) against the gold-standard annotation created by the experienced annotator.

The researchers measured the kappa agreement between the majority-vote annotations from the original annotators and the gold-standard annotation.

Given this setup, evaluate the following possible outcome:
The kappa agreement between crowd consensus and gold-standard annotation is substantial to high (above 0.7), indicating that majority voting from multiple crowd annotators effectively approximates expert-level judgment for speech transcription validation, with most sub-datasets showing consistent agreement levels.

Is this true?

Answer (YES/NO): NO